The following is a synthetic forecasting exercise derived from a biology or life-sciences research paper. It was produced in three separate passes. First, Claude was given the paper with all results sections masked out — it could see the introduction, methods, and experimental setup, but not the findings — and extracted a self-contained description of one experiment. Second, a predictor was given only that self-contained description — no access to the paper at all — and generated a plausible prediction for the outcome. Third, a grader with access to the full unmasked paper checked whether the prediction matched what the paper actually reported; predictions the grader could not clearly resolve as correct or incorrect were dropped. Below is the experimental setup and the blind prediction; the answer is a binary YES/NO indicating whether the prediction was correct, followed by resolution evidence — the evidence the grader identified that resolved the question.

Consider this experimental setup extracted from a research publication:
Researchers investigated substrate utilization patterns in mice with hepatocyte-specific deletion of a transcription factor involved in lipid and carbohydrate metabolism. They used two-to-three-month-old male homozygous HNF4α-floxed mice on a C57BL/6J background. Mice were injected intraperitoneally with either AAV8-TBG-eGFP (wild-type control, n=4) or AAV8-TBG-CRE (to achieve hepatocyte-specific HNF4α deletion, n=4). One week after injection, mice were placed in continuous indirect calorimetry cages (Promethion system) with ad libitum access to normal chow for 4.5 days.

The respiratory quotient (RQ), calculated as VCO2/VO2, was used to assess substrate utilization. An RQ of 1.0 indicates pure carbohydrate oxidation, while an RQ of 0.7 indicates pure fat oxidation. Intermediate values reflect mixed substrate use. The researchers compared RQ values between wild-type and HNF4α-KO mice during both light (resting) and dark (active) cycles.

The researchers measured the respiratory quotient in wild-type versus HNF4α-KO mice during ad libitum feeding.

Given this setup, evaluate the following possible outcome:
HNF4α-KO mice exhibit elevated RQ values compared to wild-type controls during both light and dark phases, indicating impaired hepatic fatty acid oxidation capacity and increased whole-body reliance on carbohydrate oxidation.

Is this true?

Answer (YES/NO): NO